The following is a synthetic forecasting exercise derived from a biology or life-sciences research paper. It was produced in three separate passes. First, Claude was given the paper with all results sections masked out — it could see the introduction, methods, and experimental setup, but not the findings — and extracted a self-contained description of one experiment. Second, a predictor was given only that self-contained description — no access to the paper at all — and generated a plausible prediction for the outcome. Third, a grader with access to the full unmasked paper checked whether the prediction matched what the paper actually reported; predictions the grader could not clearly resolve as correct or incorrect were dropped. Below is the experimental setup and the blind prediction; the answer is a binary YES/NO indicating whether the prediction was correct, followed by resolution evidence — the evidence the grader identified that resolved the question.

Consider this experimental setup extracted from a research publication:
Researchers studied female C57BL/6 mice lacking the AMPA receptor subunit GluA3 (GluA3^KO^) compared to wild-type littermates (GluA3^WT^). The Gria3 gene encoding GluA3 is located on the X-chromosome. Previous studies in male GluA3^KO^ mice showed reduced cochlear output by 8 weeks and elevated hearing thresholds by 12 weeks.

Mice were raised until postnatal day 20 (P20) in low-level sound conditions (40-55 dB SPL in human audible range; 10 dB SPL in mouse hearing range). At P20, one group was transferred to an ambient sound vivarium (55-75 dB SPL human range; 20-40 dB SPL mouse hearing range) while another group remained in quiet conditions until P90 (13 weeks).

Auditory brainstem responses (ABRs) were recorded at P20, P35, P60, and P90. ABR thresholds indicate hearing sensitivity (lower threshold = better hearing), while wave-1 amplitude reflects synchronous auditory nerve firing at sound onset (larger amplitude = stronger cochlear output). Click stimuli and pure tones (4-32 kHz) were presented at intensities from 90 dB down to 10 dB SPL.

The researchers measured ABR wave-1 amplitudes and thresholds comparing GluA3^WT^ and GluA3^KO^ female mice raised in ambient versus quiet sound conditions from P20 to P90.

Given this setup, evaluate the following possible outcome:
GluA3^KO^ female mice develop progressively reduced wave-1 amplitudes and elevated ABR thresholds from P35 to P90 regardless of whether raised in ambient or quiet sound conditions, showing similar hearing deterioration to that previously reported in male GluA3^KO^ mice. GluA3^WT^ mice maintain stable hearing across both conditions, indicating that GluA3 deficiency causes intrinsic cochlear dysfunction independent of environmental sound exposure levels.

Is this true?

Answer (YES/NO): NO